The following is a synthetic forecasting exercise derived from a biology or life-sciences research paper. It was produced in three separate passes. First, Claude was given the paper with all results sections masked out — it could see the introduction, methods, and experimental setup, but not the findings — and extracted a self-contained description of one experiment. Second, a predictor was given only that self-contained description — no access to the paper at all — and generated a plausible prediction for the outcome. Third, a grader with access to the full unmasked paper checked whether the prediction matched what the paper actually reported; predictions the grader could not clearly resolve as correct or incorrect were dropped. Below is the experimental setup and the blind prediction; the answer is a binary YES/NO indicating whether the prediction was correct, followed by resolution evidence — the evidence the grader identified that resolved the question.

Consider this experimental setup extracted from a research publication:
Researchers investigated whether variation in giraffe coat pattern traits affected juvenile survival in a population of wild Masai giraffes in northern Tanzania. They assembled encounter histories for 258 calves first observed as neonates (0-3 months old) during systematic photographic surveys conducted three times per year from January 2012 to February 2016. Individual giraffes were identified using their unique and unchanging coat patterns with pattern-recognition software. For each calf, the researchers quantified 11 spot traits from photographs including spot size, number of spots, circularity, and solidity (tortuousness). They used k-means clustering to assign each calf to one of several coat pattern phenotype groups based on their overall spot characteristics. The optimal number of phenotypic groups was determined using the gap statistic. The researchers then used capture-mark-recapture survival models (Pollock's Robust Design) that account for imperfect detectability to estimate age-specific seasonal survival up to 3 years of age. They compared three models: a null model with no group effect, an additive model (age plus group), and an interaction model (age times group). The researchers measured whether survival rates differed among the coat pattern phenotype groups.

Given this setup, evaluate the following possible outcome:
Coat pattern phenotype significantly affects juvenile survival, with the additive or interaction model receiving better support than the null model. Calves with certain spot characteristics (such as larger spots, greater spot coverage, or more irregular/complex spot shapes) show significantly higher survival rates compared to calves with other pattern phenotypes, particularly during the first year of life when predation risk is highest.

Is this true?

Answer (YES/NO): NO